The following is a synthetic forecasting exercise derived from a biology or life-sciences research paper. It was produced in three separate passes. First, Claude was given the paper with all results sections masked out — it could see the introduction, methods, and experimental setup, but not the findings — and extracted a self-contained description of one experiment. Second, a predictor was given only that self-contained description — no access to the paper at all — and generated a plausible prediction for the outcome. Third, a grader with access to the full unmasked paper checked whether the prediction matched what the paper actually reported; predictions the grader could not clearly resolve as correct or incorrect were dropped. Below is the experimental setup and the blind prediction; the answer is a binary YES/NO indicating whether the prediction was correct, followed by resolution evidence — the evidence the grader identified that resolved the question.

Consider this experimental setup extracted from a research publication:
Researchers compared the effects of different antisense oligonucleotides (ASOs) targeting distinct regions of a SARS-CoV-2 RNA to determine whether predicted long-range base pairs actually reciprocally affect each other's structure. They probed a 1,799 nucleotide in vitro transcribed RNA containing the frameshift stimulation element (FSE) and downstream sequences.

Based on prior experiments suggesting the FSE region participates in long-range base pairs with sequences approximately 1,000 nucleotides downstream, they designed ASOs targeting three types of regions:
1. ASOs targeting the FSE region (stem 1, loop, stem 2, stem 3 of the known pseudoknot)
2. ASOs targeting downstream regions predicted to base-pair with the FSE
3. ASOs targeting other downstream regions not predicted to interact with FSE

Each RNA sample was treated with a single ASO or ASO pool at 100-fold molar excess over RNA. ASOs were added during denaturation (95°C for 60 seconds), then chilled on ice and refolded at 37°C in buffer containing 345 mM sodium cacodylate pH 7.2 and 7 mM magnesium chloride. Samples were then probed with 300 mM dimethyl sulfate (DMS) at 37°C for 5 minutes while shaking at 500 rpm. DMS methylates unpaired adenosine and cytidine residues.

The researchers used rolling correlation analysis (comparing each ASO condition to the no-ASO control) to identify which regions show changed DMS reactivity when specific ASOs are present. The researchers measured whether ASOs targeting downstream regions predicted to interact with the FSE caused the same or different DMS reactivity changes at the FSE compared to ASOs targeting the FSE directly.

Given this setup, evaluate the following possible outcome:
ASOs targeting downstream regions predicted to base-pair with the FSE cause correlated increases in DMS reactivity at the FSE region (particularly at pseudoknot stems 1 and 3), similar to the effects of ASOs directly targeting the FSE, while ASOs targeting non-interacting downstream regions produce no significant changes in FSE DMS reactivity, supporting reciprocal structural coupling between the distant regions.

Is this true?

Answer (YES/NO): NO